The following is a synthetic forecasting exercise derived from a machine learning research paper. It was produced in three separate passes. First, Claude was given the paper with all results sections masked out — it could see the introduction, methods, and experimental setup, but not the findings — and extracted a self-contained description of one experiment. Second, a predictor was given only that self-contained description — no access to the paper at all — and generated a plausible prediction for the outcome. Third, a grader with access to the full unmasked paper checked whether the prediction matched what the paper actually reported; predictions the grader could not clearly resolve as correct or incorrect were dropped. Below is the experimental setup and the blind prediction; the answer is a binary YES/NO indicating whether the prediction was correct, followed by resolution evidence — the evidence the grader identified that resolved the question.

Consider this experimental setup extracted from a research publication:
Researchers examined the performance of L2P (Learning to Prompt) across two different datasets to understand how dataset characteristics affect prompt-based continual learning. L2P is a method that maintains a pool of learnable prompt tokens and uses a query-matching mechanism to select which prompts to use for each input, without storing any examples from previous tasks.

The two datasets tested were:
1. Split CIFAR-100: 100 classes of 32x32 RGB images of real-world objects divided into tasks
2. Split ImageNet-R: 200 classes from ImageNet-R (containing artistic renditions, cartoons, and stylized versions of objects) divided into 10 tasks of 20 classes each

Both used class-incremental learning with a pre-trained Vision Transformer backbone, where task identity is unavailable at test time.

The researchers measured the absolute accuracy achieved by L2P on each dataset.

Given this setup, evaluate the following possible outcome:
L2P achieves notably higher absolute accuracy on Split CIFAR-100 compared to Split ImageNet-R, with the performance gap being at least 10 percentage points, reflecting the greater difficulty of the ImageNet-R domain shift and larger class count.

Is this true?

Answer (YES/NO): YES